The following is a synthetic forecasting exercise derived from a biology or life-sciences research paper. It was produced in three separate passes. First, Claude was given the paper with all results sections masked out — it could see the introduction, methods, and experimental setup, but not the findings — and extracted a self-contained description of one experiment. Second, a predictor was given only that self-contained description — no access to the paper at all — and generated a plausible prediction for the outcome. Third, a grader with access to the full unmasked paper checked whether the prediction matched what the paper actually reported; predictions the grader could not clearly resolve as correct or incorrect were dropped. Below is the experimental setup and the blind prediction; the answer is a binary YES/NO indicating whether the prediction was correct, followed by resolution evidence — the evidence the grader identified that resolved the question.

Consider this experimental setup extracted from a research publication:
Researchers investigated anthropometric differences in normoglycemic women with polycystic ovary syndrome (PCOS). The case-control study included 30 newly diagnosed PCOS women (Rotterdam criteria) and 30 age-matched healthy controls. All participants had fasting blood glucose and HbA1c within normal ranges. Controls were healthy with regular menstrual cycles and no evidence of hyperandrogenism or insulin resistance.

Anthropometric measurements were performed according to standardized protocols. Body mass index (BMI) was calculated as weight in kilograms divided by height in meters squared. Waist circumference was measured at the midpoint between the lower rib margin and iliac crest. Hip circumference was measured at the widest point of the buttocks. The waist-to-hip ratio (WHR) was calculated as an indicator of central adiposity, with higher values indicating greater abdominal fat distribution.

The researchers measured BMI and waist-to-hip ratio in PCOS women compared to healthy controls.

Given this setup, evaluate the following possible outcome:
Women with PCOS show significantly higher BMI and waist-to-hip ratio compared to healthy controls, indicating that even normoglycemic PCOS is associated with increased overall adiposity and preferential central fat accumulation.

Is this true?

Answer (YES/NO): YES